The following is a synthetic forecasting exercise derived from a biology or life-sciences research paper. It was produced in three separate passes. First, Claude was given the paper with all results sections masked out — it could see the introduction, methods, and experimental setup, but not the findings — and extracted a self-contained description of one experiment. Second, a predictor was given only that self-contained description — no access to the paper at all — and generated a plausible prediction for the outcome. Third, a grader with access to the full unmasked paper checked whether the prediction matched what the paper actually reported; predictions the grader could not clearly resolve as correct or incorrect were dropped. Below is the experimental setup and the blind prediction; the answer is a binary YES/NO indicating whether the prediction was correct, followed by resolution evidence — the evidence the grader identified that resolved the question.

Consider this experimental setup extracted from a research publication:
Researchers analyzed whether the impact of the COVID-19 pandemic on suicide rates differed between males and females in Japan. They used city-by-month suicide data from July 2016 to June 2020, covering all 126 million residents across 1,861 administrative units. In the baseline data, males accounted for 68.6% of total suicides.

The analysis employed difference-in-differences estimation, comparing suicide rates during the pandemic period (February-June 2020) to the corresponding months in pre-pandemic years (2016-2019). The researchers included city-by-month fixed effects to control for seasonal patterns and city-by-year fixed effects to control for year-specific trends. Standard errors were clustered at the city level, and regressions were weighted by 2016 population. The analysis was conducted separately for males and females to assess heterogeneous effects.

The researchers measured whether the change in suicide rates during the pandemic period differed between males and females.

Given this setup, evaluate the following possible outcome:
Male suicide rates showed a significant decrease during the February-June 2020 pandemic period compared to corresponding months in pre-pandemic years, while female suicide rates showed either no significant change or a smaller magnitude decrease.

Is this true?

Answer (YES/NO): YES